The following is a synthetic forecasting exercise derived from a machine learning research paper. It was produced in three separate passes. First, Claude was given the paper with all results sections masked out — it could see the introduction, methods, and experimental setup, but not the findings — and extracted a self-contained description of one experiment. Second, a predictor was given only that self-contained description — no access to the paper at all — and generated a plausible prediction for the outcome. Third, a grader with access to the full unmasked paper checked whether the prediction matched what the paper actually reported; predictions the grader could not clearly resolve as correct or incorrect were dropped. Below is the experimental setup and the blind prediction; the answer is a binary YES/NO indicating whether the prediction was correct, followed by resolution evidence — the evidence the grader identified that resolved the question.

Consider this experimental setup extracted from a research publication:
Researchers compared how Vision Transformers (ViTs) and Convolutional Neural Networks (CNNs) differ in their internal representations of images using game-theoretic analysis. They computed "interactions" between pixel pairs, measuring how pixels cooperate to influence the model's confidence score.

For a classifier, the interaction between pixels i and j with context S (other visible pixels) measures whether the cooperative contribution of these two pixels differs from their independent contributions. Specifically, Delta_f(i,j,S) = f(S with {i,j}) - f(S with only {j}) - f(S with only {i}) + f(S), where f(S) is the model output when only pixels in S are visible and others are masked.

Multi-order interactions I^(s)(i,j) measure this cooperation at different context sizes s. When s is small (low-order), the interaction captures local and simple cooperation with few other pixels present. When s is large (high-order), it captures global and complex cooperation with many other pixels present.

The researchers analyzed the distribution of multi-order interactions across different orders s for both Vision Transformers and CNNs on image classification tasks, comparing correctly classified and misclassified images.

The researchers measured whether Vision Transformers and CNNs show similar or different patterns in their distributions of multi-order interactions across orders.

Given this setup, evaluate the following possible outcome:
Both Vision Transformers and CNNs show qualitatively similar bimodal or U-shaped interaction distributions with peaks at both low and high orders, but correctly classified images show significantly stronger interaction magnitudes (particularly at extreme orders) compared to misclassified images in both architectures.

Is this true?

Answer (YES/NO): NO